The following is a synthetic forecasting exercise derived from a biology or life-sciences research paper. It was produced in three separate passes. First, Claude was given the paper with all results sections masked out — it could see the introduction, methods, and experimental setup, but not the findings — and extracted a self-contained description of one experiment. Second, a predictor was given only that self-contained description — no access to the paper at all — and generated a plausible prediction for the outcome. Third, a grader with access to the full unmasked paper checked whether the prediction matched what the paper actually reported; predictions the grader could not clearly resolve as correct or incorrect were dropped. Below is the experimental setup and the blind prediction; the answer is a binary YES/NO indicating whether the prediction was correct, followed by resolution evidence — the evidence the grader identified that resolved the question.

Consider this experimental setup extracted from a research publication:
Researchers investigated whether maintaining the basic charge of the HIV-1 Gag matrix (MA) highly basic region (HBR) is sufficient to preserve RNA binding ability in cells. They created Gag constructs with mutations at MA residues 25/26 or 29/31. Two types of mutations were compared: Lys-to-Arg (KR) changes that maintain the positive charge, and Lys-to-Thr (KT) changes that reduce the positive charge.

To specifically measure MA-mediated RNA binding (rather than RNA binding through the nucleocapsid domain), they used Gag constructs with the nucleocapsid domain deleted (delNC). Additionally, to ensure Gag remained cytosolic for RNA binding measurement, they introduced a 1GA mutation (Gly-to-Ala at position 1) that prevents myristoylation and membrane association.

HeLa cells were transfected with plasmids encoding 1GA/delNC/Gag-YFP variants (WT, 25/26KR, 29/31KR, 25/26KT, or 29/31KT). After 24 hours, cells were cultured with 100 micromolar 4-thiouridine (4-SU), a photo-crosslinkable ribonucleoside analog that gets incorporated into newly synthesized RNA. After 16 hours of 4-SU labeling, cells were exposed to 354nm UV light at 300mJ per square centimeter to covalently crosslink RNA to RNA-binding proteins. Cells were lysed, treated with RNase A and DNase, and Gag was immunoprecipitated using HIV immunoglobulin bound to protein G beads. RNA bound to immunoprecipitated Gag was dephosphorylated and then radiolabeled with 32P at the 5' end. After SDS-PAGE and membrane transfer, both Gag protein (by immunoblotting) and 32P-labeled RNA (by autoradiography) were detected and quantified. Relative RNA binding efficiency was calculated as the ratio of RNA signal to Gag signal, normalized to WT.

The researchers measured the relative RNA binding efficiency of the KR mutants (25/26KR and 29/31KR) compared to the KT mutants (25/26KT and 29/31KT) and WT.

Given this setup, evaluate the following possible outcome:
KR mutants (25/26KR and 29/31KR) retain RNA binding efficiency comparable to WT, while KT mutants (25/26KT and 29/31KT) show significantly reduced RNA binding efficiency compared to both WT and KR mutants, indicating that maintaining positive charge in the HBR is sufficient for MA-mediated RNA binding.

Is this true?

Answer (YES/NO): NO